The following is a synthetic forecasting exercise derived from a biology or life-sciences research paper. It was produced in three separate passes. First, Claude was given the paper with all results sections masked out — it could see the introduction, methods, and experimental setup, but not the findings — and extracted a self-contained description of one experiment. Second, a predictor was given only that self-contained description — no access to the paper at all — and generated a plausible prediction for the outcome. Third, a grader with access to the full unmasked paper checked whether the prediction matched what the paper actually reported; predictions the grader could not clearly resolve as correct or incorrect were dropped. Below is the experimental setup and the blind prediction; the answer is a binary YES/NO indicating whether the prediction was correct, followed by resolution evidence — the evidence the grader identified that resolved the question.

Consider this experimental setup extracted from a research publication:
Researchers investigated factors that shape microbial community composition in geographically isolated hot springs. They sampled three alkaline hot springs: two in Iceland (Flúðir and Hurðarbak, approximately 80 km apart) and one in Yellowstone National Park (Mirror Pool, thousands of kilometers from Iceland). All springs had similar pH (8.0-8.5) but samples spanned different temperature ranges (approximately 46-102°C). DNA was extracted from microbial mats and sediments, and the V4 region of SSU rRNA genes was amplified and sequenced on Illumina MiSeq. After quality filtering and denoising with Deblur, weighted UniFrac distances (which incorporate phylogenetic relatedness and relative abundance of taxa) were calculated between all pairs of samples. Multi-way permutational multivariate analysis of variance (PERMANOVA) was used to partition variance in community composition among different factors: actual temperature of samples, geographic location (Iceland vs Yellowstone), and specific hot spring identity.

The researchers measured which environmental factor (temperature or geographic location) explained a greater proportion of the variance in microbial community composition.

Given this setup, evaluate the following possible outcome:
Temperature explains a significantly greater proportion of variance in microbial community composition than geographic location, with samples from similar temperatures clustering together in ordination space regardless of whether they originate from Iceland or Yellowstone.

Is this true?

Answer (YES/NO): YES